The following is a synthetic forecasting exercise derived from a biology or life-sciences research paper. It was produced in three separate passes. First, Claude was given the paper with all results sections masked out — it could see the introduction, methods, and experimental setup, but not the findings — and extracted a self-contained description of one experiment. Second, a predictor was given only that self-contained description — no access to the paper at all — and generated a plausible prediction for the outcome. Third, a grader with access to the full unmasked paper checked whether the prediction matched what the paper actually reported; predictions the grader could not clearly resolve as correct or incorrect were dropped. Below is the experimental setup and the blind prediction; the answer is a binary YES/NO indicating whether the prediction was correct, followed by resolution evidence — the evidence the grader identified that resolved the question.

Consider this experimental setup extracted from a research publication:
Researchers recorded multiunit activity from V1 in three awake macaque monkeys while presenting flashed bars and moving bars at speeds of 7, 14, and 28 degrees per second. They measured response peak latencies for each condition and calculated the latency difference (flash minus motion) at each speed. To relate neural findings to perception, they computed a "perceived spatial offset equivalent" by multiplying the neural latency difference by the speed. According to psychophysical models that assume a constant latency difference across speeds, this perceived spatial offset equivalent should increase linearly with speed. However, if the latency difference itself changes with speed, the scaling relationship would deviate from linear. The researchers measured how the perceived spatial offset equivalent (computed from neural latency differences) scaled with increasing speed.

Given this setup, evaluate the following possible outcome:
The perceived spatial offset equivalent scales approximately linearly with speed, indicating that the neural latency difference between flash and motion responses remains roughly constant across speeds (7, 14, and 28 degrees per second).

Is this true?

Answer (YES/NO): NO